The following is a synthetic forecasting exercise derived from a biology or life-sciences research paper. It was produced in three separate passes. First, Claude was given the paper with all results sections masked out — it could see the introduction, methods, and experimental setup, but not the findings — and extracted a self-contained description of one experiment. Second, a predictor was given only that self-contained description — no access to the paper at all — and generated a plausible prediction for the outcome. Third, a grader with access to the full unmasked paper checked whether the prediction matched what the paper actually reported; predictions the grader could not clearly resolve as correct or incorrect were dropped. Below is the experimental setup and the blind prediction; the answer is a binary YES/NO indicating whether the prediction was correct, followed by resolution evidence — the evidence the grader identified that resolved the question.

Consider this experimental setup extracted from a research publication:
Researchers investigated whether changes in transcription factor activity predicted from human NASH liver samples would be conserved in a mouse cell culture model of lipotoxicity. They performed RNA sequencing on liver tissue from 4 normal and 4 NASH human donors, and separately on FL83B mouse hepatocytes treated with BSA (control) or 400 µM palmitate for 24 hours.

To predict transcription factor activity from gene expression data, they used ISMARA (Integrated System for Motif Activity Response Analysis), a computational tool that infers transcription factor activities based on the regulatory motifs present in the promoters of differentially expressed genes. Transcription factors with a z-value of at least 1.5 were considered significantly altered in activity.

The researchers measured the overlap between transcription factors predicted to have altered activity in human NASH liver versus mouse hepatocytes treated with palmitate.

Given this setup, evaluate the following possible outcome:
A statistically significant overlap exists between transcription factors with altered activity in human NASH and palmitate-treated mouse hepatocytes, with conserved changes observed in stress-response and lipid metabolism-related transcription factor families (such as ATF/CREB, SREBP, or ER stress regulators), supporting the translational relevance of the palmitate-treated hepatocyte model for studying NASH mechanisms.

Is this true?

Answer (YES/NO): NO